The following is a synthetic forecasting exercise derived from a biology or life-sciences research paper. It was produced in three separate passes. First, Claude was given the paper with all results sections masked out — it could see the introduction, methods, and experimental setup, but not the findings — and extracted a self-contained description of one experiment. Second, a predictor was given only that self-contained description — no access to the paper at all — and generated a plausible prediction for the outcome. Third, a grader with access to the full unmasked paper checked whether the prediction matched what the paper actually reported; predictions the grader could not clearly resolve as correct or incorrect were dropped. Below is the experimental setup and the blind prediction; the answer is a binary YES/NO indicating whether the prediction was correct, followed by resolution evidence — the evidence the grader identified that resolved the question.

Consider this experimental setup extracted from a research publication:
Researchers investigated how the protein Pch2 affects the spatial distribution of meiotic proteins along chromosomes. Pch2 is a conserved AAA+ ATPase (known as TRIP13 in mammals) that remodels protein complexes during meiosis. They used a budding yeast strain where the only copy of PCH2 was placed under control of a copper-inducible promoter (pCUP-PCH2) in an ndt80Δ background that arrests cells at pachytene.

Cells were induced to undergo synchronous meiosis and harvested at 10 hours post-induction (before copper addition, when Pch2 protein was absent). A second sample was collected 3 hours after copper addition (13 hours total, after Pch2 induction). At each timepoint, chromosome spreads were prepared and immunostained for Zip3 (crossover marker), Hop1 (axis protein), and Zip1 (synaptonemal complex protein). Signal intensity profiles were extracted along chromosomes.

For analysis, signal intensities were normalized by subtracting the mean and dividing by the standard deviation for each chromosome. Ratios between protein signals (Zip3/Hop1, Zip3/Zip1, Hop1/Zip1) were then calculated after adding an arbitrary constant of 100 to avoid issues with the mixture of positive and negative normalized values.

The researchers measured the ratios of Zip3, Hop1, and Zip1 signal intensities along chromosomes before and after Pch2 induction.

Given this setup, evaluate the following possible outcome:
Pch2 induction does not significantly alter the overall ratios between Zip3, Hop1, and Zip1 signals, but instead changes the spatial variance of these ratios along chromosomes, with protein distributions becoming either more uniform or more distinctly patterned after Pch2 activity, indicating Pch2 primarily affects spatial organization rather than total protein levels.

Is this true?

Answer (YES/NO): YES